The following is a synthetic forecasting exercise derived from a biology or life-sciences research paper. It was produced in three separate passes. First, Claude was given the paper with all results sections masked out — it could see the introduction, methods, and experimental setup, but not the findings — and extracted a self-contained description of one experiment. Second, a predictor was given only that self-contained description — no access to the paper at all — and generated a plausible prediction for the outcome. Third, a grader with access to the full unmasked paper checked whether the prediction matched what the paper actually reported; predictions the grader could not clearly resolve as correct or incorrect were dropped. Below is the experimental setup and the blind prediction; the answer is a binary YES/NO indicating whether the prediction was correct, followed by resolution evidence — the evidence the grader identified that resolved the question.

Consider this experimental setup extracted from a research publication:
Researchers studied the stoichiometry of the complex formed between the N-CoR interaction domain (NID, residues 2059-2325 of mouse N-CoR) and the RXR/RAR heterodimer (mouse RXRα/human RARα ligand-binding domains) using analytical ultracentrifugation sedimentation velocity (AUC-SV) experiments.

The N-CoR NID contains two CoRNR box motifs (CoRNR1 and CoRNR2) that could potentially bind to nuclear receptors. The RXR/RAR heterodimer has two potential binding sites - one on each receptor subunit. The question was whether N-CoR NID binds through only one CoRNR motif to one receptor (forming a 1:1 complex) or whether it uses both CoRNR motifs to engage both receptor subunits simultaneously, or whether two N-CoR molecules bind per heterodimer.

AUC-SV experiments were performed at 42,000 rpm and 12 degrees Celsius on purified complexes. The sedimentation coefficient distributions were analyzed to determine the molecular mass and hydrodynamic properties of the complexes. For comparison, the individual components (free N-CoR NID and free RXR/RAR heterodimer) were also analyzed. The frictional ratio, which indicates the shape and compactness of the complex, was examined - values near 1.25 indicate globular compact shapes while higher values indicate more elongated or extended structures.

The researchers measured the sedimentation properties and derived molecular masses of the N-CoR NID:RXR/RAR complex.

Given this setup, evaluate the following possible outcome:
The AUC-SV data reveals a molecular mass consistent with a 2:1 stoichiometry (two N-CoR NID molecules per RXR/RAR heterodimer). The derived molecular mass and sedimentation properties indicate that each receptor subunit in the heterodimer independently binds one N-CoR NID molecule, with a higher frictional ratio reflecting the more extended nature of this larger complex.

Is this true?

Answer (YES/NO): NO